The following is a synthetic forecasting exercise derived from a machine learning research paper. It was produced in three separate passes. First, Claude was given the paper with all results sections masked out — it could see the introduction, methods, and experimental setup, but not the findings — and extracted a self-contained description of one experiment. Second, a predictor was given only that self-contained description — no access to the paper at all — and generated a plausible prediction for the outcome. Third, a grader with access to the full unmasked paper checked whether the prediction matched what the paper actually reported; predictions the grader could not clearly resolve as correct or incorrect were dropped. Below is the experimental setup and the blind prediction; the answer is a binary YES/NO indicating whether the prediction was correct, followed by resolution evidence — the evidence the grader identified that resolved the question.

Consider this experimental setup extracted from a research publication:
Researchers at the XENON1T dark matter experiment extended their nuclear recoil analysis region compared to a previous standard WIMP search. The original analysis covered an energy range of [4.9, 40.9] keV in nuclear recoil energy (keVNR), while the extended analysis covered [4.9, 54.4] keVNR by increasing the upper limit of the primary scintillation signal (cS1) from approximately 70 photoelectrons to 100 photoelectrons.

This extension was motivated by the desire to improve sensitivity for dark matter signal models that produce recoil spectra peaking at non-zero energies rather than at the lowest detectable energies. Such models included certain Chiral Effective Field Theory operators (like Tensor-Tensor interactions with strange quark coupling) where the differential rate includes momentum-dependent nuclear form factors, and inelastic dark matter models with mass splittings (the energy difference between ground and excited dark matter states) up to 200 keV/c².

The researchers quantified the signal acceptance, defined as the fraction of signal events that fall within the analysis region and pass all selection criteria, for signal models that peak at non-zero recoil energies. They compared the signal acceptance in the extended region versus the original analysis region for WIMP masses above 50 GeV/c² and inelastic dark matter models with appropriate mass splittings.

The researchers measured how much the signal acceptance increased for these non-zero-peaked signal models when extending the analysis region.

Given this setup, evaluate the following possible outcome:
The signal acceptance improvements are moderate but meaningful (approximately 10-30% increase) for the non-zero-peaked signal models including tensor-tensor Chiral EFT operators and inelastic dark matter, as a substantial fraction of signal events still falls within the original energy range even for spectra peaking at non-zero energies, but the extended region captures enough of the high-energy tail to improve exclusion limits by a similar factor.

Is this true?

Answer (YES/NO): NO